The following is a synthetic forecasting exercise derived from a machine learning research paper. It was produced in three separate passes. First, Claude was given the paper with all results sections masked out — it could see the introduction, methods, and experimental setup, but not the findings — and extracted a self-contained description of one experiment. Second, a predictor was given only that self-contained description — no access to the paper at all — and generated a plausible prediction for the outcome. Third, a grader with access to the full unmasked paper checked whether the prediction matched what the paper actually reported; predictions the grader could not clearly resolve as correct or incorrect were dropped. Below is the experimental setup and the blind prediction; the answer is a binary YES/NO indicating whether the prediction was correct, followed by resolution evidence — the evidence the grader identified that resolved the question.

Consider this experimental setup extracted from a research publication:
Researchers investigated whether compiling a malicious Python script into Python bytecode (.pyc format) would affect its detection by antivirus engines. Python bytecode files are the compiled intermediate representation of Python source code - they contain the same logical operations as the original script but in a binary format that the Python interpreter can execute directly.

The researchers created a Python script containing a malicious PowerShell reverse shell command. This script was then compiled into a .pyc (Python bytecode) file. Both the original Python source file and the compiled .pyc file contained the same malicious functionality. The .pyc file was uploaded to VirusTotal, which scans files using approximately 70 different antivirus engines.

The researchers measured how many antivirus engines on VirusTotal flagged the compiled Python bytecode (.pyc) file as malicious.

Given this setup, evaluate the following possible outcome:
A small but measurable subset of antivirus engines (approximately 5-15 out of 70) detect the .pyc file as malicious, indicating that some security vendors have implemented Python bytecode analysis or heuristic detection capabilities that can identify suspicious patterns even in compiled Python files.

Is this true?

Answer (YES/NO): NO